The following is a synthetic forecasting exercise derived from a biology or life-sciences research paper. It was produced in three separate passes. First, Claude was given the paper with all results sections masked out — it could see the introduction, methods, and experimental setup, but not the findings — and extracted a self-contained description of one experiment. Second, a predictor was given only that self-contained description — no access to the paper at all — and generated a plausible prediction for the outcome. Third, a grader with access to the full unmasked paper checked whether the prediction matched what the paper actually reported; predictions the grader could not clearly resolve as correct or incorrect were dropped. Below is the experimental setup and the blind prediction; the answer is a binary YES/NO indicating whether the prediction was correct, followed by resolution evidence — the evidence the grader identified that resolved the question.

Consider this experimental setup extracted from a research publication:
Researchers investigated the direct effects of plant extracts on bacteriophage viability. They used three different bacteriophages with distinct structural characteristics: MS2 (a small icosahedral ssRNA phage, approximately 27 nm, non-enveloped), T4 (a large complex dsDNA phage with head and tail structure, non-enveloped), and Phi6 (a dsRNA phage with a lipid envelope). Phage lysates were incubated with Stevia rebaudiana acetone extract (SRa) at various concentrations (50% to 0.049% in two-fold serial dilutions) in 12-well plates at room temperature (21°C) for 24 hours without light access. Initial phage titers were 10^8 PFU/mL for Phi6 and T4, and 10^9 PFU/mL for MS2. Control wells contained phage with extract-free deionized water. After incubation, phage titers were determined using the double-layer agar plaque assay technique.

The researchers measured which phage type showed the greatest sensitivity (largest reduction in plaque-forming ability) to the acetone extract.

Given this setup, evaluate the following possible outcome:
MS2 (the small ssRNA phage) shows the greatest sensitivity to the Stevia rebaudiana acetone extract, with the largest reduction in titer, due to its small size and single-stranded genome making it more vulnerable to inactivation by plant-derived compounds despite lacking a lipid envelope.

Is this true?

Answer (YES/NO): NO